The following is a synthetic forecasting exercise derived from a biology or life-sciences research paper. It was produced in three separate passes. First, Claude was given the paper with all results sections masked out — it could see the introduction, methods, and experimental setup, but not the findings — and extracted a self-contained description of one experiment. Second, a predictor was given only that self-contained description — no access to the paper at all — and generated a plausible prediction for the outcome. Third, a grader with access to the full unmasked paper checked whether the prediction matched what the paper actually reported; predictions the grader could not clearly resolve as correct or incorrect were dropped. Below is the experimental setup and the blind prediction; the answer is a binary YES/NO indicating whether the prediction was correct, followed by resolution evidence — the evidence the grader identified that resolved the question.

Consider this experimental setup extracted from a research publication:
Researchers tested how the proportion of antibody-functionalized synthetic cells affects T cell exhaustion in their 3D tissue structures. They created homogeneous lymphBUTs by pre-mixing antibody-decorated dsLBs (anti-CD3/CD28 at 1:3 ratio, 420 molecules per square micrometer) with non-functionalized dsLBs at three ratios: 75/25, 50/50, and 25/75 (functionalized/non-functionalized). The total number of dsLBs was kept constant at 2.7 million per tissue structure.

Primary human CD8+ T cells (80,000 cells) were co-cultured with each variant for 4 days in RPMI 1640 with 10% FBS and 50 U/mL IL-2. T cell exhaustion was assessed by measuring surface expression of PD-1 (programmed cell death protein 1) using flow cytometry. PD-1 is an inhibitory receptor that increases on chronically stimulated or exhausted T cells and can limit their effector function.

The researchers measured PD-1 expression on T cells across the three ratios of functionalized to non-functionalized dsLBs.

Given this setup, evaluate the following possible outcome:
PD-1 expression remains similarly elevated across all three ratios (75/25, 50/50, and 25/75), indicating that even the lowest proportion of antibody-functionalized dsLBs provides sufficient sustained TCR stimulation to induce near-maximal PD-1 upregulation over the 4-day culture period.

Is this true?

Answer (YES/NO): NO